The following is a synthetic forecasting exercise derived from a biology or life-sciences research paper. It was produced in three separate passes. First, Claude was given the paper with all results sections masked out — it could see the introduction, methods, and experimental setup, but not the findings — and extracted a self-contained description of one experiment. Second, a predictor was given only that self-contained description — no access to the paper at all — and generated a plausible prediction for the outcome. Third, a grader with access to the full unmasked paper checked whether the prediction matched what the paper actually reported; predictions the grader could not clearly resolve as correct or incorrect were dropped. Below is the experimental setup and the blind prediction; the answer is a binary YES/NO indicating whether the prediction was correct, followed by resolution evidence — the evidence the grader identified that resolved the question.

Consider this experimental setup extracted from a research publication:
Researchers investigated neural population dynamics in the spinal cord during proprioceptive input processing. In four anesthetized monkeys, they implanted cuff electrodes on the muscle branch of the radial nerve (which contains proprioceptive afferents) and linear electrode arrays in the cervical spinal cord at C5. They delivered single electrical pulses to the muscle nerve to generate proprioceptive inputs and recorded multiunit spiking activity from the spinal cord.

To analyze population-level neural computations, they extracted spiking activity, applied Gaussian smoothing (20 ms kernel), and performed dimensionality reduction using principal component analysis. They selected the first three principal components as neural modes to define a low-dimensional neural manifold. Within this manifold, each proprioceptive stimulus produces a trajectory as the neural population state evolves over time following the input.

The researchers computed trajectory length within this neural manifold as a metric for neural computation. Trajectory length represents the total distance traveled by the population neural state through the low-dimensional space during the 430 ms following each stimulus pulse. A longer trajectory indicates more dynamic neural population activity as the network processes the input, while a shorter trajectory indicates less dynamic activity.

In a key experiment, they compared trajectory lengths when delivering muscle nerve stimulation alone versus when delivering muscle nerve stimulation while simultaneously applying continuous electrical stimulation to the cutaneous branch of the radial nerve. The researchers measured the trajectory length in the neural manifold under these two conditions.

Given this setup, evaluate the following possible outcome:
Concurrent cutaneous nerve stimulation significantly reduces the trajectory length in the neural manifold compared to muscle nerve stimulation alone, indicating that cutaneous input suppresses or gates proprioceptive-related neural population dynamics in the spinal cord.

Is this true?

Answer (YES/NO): YES